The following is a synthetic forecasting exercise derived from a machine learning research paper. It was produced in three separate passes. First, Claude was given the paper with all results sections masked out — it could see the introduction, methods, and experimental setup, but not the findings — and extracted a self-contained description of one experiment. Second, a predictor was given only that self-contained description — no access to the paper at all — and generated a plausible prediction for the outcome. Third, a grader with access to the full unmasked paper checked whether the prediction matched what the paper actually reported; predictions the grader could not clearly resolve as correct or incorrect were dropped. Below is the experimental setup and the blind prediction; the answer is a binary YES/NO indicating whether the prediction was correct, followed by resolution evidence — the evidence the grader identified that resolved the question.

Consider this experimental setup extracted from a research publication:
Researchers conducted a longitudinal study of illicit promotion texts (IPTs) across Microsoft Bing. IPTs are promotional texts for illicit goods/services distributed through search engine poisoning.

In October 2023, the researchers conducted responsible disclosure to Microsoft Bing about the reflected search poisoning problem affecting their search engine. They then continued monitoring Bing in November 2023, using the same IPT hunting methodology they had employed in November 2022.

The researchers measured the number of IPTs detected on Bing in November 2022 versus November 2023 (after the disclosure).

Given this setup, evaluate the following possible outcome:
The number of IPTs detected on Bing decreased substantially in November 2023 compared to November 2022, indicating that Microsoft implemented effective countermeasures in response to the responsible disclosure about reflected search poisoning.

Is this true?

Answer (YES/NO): YES